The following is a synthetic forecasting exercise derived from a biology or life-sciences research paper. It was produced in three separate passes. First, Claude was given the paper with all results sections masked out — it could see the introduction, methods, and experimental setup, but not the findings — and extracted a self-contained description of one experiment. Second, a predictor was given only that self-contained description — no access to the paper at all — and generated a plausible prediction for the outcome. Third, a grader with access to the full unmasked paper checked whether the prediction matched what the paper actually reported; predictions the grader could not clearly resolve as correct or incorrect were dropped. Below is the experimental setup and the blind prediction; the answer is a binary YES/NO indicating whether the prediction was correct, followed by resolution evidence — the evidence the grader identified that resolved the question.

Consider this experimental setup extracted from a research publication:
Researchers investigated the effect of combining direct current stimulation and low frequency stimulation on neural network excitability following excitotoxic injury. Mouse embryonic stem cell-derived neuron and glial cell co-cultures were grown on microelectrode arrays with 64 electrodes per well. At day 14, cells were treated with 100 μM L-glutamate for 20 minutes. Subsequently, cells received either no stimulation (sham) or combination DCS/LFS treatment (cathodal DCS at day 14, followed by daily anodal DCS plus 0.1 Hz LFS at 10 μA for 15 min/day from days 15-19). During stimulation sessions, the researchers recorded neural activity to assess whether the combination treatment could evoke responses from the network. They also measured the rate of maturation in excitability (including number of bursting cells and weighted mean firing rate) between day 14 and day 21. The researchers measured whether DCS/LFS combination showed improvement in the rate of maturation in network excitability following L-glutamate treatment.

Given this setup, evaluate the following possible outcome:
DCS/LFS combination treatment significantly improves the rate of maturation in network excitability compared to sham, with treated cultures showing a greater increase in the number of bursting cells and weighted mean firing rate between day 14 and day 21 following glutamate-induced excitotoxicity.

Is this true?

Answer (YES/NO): NO